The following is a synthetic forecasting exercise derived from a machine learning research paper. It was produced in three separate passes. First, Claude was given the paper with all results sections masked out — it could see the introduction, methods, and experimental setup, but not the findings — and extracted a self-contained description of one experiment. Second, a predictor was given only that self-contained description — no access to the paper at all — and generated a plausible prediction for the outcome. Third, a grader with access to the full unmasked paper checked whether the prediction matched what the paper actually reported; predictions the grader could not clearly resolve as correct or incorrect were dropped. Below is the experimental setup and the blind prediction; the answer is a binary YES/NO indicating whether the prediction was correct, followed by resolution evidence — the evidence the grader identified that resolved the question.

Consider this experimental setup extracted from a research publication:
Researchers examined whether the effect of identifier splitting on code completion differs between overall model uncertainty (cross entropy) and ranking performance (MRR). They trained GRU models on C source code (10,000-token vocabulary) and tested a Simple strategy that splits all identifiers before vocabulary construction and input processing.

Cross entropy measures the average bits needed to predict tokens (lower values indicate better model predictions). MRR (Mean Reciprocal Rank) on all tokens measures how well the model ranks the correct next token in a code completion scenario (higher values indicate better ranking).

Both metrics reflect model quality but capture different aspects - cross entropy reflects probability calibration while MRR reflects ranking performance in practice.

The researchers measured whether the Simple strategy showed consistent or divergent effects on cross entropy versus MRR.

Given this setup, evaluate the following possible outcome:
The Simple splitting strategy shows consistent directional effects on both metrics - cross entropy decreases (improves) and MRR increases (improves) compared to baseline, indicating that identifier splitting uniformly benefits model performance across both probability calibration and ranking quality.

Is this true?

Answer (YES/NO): NO